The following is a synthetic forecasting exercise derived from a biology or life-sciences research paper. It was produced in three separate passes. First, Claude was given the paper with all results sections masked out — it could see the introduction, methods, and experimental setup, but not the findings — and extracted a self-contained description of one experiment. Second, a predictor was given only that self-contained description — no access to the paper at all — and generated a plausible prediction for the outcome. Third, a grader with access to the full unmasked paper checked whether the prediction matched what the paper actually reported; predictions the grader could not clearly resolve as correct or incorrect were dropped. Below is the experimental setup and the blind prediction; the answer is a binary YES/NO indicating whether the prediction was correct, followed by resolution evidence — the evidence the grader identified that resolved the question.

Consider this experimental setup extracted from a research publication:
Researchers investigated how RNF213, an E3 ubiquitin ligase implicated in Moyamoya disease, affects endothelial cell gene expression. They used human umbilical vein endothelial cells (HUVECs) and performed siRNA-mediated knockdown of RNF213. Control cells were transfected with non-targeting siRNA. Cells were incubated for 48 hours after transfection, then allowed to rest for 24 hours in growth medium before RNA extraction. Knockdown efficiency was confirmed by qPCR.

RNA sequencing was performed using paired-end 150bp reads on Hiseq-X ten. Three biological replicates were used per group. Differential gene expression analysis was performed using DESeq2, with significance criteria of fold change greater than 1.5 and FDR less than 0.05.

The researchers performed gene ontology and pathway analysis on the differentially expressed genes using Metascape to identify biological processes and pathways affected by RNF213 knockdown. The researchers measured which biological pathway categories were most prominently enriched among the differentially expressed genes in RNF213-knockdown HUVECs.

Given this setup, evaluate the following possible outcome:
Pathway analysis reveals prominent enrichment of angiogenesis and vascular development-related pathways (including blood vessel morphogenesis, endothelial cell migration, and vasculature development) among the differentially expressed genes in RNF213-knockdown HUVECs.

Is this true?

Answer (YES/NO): NO